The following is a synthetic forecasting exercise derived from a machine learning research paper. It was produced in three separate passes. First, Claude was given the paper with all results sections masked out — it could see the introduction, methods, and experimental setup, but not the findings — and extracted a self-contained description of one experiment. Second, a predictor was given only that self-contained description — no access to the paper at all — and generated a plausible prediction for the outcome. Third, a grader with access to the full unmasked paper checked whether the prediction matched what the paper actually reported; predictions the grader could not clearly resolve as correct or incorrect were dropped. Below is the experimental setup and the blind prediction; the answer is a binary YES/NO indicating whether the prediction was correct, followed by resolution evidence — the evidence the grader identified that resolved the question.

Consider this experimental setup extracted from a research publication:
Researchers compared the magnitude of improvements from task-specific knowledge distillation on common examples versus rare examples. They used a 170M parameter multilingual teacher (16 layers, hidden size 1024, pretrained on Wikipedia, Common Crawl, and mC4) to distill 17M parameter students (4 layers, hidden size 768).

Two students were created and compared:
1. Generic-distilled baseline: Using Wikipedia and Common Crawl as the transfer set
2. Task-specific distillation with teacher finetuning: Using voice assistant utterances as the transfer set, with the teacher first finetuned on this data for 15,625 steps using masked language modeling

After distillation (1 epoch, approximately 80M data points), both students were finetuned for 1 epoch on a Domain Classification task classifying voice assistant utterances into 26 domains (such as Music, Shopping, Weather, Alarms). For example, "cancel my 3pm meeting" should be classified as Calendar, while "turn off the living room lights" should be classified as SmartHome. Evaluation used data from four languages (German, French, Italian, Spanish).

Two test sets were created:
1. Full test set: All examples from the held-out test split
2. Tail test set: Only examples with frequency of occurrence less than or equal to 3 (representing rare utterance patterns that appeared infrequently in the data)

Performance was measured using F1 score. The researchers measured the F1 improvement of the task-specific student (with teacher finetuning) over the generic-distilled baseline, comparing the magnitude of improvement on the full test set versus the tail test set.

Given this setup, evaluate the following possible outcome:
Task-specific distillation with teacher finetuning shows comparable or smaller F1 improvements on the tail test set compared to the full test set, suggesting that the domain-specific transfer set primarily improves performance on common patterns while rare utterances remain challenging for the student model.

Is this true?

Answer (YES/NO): NO